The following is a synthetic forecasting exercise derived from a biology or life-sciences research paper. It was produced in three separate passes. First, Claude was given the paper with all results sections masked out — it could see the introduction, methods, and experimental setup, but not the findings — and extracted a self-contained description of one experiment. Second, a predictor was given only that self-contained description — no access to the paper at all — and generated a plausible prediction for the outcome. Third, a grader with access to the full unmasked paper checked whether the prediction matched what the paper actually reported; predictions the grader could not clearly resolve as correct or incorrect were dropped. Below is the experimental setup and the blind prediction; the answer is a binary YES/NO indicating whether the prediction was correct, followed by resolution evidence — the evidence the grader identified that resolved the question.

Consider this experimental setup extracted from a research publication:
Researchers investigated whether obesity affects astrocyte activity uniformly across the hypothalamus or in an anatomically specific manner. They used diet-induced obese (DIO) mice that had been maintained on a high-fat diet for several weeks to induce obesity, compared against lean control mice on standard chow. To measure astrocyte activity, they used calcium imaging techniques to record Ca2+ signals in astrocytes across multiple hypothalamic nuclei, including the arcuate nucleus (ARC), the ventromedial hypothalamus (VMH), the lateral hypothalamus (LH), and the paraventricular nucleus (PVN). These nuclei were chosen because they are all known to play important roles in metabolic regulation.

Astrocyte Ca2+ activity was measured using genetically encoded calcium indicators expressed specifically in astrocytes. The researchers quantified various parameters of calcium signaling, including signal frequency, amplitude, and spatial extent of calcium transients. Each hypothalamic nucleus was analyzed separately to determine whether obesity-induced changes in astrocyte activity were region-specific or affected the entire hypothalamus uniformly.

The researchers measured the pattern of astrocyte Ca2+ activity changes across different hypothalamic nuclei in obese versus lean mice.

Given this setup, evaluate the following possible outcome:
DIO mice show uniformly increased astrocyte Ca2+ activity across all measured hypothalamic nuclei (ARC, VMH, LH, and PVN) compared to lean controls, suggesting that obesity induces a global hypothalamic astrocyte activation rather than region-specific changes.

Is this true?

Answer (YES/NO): NO